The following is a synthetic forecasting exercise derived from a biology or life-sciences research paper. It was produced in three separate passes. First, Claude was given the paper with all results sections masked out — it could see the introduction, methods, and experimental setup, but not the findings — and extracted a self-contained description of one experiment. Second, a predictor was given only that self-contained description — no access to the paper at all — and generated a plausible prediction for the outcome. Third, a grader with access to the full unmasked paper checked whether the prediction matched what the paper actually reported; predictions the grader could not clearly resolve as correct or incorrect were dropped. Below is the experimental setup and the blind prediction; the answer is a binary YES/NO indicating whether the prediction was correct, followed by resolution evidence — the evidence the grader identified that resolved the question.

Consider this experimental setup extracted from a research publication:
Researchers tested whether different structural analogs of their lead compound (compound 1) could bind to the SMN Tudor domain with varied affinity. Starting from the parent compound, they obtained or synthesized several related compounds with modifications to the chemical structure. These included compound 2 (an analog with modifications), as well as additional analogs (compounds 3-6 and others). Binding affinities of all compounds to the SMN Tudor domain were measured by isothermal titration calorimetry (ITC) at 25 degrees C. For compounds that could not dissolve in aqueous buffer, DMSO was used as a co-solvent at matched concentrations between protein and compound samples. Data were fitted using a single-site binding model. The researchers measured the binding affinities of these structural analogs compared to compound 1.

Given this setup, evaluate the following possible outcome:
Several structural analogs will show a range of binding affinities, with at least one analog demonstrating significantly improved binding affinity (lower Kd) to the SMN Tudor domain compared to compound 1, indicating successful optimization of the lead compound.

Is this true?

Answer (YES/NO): NO